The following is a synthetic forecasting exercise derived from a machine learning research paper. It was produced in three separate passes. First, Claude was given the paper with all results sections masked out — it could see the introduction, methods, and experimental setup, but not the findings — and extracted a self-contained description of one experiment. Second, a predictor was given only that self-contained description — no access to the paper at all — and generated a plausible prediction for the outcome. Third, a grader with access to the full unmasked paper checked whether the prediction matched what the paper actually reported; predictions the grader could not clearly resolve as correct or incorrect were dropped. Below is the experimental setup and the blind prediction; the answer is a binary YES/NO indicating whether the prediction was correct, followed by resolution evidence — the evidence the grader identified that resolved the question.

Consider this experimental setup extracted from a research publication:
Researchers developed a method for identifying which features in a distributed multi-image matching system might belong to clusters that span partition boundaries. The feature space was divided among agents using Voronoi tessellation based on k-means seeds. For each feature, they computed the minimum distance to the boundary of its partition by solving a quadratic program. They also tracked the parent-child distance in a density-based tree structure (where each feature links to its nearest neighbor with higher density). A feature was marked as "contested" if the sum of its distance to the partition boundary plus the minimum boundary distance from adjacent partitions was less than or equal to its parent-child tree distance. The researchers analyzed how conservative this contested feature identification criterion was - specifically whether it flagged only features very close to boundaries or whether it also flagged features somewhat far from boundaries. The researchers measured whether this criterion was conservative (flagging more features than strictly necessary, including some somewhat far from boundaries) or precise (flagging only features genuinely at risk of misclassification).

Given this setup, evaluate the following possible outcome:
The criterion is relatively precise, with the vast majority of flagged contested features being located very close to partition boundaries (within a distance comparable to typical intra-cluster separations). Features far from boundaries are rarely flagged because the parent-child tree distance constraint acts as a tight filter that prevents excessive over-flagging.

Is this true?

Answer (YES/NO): NO